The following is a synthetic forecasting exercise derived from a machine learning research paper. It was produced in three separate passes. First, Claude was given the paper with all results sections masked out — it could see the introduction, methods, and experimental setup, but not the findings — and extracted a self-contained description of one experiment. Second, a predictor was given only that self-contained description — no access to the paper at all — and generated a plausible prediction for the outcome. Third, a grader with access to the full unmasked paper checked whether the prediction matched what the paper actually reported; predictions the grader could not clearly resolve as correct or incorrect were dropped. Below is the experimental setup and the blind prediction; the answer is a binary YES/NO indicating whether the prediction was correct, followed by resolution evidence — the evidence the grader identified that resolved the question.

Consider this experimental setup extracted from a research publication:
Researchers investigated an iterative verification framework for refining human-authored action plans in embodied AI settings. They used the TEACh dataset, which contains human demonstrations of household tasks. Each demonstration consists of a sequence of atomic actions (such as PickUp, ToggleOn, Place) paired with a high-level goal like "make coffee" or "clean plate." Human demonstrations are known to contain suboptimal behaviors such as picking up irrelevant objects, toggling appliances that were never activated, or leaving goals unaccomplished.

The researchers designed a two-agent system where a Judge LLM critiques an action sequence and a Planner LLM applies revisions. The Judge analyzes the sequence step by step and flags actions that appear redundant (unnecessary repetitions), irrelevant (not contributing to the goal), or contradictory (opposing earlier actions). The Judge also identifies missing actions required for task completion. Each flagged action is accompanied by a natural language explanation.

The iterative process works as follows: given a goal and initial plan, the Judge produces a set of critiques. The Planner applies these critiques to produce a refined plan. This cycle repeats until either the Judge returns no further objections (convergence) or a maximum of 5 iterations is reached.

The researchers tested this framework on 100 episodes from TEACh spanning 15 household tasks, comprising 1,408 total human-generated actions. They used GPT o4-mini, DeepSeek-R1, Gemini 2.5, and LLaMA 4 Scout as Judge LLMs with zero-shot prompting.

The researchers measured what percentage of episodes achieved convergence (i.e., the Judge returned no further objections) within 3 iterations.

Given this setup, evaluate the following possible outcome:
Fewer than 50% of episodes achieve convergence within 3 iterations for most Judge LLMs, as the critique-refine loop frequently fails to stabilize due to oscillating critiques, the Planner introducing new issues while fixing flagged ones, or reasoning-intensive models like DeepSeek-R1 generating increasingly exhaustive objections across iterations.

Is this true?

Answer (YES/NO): NO